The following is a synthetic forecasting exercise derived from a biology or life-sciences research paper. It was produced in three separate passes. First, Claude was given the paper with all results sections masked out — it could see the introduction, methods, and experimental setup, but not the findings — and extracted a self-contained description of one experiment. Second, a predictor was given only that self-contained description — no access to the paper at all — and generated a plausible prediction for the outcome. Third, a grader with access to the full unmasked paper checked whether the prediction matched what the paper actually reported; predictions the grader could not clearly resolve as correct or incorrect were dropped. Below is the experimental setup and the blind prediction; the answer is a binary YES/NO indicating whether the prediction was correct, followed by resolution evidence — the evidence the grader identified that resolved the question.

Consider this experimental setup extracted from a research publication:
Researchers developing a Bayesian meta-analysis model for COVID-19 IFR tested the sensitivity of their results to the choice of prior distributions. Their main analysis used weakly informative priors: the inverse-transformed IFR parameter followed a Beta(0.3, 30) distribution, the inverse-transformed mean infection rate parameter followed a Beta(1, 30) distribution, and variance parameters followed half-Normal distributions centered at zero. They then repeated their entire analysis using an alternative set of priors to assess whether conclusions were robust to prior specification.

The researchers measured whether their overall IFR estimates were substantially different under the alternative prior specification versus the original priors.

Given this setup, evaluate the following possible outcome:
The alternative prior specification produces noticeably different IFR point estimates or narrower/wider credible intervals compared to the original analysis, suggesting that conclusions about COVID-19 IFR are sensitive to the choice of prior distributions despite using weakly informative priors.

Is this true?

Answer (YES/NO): NO